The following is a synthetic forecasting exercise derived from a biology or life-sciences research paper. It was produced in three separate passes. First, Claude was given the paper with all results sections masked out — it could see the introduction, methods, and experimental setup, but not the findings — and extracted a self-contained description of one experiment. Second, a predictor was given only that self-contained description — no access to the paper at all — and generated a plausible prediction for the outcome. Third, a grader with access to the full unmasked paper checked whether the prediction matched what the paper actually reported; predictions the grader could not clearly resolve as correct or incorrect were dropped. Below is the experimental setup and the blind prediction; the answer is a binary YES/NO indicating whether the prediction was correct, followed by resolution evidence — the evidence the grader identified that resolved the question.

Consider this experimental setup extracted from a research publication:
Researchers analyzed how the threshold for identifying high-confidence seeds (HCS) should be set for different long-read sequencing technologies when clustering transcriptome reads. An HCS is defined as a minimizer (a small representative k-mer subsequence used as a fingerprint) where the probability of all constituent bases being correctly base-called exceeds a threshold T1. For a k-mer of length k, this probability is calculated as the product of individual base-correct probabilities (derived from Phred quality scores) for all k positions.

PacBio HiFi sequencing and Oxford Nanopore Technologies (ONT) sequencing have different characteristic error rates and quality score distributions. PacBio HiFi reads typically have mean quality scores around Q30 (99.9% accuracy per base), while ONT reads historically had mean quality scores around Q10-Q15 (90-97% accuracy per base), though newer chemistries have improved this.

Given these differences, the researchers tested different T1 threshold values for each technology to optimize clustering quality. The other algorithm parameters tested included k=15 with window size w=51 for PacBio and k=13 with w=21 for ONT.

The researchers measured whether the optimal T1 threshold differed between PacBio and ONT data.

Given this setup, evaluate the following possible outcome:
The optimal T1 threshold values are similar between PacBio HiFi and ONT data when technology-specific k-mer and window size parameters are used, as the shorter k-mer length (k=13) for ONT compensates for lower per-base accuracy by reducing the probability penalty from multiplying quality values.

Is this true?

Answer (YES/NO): NO